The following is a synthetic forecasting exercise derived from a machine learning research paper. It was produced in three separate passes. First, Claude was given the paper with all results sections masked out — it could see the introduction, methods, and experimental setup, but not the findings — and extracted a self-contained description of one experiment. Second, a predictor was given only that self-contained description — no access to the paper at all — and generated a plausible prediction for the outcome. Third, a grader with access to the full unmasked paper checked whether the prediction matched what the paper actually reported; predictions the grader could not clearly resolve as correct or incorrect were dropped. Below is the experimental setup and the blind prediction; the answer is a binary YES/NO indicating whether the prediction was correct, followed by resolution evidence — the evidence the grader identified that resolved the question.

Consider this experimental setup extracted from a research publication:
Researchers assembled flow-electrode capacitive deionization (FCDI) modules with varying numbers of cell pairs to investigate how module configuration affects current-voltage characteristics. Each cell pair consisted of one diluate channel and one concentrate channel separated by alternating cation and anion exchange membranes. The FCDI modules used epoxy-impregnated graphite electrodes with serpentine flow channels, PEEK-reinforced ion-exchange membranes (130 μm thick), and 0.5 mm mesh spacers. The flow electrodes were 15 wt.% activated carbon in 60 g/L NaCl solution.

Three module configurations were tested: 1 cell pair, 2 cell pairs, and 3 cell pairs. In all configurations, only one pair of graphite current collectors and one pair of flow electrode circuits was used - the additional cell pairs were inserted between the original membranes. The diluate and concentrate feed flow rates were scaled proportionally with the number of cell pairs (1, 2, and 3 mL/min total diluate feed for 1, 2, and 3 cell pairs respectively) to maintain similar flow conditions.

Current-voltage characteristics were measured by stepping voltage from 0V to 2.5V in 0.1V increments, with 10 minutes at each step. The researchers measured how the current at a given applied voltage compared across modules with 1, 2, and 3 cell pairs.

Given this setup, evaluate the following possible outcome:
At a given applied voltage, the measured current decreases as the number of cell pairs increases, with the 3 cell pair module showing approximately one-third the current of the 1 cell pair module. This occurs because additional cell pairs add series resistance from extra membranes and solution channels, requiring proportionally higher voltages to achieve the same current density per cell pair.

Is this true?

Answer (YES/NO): NO